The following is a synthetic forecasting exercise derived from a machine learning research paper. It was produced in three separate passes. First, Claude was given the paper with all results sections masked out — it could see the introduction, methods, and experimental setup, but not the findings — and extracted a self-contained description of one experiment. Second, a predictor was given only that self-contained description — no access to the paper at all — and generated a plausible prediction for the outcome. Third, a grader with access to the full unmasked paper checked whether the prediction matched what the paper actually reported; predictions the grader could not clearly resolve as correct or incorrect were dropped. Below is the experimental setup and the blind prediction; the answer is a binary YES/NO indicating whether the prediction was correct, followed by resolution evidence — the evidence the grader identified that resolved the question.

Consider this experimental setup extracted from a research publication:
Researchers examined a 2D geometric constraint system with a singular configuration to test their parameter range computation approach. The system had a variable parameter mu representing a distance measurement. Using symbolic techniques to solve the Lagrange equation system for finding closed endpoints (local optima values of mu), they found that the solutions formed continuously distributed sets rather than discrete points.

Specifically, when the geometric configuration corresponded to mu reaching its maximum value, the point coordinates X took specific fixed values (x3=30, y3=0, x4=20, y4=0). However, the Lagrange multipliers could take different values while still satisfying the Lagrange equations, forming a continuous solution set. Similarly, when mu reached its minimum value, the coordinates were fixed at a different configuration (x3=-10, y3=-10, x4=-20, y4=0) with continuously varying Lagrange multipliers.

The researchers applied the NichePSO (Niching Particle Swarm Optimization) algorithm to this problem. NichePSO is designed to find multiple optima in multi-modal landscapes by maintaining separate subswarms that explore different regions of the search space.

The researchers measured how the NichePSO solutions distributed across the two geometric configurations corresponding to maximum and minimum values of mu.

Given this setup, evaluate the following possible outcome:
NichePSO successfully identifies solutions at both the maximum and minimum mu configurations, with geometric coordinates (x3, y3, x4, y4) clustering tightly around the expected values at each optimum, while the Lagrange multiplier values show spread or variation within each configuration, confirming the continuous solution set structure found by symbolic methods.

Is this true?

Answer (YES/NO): YES